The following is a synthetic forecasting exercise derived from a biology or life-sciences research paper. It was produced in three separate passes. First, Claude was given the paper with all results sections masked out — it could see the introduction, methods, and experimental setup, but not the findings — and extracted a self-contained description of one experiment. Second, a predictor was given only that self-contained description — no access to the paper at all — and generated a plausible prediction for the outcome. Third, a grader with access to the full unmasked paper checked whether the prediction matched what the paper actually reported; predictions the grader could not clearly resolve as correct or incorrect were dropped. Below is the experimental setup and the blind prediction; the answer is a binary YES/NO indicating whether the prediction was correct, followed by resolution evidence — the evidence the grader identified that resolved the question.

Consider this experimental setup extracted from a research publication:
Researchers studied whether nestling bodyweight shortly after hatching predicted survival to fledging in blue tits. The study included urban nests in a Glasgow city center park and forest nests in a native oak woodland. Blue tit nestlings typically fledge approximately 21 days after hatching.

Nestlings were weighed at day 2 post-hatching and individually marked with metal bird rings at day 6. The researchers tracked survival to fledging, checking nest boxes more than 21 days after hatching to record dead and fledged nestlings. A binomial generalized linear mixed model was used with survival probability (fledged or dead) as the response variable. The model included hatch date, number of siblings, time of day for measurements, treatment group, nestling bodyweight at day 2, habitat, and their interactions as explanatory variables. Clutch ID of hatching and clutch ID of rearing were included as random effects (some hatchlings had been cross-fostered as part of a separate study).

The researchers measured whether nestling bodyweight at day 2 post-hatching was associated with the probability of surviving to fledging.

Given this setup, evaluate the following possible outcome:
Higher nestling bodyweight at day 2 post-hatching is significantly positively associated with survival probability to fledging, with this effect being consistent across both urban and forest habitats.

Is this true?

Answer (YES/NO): YES